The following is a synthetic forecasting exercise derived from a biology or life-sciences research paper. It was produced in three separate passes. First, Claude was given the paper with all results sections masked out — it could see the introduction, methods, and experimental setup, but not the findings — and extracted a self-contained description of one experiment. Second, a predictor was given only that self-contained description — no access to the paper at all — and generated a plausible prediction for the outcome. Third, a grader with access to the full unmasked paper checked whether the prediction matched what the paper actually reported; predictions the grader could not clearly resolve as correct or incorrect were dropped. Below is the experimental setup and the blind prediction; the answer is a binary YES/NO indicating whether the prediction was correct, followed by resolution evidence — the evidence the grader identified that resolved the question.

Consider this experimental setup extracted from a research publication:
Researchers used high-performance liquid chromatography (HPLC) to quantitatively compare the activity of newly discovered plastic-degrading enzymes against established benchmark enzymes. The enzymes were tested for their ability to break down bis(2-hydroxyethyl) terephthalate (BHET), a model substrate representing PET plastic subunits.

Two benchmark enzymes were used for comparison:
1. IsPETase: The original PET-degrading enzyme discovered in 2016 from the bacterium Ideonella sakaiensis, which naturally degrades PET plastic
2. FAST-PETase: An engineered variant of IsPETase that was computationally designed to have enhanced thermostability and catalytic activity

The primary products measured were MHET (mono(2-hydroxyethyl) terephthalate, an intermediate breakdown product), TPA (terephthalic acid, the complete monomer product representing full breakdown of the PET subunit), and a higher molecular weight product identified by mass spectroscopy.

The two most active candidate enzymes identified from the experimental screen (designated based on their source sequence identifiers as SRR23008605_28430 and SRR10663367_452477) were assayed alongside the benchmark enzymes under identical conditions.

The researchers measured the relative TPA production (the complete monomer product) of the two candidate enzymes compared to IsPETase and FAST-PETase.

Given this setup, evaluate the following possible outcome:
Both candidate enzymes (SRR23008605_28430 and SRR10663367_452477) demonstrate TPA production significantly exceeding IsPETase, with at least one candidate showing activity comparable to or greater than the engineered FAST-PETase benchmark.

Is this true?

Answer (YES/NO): YES